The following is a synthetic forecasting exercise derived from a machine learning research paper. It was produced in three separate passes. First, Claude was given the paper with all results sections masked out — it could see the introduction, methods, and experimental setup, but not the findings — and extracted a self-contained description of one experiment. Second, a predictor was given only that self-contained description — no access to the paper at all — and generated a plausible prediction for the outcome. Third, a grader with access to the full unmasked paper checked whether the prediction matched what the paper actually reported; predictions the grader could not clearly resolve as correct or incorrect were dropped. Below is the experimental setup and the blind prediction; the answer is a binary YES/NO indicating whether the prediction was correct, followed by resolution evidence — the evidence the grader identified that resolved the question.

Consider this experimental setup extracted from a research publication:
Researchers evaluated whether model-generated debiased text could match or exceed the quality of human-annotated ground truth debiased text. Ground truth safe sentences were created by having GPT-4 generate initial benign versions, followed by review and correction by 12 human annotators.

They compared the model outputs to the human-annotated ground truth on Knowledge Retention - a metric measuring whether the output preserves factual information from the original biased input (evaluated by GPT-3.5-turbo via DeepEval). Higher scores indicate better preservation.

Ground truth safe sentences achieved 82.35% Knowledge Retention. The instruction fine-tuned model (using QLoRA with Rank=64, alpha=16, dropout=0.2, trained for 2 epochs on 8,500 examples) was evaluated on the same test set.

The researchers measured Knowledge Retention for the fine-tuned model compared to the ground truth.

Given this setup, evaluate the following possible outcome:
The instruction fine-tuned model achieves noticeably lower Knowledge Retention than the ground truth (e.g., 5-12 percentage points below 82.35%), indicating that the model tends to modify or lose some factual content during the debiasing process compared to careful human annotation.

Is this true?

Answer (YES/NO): NO